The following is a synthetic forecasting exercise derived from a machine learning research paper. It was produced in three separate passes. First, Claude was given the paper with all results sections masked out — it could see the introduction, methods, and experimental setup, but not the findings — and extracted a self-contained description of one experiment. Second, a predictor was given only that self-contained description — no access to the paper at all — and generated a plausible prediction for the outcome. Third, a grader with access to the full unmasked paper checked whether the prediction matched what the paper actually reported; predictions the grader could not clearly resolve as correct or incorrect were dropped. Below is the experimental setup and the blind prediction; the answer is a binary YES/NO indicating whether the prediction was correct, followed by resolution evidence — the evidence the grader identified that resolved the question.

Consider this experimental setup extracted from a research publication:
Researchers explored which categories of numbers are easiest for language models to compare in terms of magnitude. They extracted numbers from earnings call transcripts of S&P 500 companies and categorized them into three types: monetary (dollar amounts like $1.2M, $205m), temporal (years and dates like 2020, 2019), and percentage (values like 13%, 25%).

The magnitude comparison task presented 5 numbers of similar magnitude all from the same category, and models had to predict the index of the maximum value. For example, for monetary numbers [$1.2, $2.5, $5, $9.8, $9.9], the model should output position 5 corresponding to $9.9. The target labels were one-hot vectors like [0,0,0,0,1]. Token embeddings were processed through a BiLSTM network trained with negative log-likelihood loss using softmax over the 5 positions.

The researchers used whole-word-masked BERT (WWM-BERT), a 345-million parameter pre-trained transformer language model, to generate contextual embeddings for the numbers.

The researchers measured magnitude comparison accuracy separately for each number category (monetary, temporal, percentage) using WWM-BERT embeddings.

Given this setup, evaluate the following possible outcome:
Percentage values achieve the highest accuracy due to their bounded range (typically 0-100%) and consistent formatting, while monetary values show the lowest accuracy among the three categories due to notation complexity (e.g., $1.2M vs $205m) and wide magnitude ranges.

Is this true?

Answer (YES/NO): NO